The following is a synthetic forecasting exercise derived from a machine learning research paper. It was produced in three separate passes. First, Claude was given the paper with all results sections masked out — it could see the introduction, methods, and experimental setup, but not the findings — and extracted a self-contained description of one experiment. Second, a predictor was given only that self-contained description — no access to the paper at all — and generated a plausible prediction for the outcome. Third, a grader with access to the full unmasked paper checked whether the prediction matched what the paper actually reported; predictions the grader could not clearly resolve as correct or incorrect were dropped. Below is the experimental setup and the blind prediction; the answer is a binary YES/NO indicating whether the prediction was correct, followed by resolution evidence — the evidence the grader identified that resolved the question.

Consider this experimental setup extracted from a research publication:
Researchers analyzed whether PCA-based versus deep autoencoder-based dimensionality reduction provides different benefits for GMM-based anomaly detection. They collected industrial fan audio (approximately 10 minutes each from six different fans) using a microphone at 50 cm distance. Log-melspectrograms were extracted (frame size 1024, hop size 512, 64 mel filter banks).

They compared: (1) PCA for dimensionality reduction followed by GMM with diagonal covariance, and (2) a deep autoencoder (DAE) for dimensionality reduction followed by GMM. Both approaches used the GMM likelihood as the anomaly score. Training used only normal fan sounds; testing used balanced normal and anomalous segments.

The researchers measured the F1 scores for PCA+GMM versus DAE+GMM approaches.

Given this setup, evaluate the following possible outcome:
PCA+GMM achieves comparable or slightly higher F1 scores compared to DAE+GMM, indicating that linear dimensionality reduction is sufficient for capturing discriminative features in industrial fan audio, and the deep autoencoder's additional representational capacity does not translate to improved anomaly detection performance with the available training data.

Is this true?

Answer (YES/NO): NO